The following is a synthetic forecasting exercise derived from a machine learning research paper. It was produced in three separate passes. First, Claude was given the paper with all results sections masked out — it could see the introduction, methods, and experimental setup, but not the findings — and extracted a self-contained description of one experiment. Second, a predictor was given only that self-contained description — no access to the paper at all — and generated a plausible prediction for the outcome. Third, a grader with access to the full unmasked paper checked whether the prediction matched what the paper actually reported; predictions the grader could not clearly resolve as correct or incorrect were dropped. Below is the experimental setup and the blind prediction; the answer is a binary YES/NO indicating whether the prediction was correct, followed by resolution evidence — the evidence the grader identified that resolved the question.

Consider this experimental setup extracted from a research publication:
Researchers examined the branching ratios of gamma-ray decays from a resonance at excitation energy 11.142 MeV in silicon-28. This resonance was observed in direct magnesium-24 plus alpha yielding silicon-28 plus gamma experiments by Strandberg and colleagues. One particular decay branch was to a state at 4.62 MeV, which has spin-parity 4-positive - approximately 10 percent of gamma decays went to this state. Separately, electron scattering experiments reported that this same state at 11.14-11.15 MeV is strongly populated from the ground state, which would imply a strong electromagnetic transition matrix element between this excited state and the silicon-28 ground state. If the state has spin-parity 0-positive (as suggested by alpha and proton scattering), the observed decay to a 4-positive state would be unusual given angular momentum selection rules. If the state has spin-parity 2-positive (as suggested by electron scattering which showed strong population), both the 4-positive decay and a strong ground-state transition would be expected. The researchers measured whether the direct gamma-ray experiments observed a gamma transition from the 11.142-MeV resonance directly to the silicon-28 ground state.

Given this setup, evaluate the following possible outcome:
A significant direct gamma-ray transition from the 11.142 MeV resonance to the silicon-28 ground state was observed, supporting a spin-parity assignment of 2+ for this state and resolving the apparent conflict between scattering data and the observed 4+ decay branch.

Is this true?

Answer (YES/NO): NO